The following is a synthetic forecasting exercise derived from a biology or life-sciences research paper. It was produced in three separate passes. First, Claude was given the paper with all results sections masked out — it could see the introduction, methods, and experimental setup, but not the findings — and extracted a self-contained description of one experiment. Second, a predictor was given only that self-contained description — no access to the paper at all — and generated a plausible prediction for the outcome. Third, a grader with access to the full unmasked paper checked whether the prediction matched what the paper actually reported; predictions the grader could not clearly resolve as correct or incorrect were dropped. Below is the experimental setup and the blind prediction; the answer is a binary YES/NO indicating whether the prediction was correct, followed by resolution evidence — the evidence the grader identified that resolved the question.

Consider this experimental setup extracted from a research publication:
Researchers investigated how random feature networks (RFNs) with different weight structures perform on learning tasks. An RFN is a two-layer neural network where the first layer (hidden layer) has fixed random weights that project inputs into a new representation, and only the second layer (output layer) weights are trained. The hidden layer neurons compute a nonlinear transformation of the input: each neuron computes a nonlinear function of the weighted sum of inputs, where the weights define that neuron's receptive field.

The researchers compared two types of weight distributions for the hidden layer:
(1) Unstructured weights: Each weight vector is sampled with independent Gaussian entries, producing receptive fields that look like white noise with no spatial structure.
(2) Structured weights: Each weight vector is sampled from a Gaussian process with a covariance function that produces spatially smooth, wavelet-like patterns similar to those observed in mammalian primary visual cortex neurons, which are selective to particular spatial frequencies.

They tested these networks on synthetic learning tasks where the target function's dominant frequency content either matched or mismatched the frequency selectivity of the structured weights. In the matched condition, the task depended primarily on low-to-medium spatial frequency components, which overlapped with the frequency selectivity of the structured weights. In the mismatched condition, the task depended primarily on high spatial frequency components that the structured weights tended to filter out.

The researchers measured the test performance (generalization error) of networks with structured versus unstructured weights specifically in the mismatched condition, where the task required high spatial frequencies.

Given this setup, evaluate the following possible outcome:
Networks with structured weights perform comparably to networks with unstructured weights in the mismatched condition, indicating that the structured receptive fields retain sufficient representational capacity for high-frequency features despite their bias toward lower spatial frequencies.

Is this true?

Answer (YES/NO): NO